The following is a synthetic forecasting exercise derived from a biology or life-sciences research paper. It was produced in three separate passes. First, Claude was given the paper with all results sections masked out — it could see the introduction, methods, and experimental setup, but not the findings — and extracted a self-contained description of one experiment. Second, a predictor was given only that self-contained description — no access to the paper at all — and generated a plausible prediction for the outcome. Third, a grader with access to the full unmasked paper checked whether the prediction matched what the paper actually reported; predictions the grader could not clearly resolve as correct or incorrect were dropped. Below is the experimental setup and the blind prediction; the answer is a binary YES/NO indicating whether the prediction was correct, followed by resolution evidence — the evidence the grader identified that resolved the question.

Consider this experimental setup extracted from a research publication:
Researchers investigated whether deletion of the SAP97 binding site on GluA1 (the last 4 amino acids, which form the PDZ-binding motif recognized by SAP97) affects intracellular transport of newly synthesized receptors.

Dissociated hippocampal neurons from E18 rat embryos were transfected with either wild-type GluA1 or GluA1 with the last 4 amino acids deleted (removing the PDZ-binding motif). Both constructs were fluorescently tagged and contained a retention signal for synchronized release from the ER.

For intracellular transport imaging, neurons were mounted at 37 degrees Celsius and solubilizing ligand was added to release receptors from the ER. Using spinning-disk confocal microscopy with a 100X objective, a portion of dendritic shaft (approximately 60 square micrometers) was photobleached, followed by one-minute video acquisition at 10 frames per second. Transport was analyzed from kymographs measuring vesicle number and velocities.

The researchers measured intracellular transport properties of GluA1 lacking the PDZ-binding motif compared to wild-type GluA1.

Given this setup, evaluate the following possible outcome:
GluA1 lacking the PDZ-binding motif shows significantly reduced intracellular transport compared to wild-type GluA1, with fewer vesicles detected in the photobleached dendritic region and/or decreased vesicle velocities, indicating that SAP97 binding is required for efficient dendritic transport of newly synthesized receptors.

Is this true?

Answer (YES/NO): YES